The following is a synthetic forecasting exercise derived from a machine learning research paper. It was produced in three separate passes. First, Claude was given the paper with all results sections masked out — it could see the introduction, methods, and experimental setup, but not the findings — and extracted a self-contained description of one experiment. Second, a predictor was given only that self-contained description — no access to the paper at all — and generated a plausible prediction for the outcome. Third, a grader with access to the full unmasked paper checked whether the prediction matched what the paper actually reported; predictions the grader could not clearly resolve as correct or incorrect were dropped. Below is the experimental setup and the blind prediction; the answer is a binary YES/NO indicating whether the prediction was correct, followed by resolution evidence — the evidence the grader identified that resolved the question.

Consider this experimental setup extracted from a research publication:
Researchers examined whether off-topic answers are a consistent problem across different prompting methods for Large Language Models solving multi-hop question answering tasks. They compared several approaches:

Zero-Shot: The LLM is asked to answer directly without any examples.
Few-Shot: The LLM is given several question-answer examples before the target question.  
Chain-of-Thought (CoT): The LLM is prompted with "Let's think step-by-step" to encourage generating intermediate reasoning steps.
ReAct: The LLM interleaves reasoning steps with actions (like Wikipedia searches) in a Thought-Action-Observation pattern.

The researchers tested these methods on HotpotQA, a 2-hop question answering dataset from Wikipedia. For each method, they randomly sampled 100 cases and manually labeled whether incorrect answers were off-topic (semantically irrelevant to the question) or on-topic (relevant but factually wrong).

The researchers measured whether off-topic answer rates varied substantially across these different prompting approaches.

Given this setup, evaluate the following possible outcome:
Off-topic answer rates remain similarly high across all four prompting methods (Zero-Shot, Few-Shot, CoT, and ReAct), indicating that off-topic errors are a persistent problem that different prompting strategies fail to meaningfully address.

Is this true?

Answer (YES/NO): YES